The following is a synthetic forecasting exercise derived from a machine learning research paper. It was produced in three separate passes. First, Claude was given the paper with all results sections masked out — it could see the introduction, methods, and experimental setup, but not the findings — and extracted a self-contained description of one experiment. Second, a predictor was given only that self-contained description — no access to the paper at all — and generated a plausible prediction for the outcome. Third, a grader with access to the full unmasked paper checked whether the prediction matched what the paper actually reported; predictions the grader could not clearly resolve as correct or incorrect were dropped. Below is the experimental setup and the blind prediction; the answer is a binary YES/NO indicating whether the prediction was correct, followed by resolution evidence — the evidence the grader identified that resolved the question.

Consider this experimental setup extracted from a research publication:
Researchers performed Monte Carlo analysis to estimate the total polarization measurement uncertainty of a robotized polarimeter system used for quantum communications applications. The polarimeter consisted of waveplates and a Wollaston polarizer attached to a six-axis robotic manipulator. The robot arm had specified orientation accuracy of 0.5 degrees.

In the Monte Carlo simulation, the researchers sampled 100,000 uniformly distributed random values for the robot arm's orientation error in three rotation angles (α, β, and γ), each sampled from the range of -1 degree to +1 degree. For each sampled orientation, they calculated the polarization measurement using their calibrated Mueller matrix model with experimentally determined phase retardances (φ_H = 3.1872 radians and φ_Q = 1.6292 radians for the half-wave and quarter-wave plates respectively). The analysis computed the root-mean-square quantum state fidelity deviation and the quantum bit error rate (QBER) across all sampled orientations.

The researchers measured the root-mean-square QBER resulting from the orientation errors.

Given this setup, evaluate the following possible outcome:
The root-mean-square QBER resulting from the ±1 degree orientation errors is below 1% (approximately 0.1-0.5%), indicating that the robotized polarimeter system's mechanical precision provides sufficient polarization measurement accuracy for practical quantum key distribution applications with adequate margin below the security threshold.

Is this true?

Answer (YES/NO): NO